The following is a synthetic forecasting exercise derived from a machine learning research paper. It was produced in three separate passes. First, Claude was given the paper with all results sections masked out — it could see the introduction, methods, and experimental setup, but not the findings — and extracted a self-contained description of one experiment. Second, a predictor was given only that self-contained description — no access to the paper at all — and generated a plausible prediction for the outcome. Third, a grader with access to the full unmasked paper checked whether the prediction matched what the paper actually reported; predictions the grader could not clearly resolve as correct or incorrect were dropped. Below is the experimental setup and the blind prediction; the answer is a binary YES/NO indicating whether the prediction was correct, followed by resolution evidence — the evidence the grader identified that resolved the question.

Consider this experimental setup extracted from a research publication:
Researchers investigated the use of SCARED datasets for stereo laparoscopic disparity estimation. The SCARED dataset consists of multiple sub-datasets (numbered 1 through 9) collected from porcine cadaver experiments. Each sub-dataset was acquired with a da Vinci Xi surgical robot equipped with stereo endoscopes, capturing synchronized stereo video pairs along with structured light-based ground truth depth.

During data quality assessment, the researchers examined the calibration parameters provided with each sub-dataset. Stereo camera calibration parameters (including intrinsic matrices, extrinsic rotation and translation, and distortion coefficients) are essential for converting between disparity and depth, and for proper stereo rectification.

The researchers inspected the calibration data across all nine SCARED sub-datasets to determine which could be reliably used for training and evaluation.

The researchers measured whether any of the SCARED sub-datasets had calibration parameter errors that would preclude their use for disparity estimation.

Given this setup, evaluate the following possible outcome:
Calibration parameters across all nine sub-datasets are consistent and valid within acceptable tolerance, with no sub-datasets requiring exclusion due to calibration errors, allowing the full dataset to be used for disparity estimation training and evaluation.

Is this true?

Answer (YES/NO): NO